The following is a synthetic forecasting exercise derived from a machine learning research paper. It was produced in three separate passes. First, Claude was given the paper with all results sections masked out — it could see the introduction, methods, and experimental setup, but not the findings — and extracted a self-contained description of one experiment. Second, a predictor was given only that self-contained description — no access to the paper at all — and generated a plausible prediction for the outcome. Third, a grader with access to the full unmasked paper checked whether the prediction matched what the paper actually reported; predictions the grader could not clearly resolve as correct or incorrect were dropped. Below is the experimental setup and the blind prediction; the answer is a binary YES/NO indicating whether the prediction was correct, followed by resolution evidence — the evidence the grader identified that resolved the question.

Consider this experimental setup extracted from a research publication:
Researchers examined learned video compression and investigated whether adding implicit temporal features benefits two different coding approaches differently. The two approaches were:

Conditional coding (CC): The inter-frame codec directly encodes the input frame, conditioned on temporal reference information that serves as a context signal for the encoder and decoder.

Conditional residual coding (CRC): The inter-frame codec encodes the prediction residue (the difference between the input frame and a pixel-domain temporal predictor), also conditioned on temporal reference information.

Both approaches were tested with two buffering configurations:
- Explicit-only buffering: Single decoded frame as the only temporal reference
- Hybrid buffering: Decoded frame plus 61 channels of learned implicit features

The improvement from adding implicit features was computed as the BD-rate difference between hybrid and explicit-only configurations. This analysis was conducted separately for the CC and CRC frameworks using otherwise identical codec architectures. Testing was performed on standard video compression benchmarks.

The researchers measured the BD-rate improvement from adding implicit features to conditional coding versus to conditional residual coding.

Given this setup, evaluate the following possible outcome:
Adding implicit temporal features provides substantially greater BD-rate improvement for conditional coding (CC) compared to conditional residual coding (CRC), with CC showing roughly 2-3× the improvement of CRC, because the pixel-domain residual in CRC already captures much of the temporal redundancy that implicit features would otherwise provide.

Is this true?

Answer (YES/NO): YES